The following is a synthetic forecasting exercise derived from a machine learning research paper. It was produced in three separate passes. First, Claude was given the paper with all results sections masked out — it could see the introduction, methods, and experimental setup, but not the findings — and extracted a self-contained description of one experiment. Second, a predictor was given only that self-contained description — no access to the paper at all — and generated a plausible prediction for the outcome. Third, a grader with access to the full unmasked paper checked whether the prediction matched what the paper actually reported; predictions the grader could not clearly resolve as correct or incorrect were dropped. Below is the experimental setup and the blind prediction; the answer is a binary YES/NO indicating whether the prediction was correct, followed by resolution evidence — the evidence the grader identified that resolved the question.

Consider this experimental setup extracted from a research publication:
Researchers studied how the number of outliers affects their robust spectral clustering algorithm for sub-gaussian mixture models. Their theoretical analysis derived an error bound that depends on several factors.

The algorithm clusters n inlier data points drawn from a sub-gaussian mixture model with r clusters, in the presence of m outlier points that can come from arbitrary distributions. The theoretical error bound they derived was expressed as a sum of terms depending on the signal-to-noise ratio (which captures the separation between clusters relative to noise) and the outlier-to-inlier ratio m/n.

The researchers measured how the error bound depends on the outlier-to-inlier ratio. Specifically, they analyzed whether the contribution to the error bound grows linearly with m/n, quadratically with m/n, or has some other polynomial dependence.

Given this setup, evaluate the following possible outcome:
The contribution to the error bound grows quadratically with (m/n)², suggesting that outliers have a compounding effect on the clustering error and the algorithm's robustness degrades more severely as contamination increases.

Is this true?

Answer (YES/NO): NO